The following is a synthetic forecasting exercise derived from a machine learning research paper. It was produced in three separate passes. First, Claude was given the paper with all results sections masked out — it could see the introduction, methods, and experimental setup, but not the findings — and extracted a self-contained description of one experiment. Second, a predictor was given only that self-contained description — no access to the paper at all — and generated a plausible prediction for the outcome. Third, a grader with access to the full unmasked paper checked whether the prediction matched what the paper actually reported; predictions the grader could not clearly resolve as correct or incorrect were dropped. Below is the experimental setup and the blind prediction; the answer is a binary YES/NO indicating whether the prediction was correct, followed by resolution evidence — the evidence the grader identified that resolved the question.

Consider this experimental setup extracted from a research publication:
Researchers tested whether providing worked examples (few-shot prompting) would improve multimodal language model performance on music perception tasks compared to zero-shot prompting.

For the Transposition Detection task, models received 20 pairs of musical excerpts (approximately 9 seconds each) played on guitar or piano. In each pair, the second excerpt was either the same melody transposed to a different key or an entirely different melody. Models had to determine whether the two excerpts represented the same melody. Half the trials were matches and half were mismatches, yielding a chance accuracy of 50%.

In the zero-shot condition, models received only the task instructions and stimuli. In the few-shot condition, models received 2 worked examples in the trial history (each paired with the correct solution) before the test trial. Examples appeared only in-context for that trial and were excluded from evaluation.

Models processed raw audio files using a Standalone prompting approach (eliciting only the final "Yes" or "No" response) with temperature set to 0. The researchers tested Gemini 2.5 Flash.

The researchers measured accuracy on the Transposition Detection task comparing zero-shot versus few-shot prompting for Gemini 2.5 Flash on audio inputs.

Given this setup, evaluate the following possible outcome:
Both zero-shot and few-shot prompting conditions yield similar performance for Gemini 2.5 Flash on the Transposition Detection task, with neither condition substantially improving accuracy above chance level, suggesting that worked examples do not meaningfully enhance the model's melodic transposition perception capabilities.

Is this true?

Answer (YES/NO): NO